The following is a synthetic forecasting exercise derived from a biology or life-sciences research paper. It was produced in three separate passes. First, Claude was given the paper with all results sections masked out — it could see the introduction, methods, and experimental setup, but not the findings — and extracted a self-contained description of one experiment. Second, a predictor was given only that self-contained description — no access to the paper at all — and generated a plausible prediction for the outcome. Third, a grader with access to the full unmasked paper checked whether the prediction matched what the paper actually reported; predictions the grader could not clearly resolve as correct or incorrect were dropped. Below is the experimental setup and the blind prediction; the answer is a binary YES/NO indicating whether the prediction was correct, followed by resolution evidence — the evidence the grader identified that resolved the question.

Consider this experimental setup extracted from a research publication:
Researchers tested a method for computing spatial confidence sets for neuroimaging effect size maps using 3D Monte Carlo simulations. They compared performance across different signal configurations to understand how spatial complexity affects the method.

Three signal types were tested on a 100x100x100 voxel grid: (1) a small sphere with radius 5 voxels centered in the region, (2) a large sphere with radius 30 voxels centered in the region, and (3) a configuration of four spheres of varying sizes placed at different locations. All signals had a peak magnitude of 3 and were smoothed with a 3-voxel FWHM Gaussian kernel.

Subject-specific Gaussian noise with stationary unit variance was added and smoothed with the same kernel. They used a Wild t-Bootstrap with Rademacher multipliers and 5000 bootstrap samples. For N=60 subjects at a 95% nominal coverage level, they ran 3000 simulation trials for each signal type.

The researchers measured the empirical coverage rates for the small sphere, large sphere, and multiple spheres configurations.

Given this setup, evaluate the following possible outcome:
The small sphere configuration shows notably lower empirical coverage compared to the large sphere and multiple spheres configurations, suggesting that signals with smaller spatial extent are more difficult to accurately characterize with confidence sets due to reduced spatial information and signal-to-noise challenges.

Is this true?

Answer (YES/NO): NO